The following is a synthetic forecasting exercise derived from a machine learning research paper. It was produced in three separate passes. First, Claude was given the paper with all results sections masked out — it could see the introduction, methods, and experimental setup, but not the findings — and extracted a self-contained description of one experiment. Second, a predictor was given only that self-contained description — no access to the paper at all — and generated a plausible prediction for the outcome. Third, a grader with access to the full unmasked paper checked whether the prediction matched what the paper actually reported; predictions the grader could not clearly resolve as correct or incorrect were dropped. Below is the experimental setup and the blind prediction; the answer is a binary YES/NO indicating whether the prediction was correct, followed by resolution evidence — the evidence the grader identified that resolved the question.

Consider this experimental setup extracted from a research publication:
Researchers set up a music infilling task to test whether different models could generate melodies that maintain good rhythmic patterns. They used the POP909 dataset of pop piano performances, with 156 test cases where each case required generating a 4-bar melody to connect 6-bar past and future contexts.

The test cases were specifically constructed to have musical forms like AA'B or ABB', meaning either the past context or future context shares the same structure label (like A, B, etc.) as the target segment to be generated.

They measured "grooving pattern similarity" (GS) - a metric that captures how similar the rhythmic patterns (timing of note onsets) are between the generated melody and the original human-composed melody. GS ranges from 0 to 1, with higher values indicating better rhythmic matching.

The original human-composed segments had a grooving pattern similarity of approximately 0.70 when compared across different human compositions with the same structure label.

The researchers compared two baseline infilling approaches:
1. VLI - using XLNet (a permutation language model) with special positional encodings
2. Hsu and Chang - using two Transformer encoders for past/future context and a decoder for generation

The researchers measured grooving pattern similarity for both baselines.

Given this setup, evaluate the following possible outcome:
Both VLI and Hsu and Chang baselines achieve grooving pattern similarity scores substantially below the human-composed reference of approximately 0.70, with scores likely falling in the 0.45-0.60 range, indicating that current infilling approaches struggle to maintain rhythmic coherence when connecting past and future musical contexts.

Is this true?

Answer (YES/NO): NO